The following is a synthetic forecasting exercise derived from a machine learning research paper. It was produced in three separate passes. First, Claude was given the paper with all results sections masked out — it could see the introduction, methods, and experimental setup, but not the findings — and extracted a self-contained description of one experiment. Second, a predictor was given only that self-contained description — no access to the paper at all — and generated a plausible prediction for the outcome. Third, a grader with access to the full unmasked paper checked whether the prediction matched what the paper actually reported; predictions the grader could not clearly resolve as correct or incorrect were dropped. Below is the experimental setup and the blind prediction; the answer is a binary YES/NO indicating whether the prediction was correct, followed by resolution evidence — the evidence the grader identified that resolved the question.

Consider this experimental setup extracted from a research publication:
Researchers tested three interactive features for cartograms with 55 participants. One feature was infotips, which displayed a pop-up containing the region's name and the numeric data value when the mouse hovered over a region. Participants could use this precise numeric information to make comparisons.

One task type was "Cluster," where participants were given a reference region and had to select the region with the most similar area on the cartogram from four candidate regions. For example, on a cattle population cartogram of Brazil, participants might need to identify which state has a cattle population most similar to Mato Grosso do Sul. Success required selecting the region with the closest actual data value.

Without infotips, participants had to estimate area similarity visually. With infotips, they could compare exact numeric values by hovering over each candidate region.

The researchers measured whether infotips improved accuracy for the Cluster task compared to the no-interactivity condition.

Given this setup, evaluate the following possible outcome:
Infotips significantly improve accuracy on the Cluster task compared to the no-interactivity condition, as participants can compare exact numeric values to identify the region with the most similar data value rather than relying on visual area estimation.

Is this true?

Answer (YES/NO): NO